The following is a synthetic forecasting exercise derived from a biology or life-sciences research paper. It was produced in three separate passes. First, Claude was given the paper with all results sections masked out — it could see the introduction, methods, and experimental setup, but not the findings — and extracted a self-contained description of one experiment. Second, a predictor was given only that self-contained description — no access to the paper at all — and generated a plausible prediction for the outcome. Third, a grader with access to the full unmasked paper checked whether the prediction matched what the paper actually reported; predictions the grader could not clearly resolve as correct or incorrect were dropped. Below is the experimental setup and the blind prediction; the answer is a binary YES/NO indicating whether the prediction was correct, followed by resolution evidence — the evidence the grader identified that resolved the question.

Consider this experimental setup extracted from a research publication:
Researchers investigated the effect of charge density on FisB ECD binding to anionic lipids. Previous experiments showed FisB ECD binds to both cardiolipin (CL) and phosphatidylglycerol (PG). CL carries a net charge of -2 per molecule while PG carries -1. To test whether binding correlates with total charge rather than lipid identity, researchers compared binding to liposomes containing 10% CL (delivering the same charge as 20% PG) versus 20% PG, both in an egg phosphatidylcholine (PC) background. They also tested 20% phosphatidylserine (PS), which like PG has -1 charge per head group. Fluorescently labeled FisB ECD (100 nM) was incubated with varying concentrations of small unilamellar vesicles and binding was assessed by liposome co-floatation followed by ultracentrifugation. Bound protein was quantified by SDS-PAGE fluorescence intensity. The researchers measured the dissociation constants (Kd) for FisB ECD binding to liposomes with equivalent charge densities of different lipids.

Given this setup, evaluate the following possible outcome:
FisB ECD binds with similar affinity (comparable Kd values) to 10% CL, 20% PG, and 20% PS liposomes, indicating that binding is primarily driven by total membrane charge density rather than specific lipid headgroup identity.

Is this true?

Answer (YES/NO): YES